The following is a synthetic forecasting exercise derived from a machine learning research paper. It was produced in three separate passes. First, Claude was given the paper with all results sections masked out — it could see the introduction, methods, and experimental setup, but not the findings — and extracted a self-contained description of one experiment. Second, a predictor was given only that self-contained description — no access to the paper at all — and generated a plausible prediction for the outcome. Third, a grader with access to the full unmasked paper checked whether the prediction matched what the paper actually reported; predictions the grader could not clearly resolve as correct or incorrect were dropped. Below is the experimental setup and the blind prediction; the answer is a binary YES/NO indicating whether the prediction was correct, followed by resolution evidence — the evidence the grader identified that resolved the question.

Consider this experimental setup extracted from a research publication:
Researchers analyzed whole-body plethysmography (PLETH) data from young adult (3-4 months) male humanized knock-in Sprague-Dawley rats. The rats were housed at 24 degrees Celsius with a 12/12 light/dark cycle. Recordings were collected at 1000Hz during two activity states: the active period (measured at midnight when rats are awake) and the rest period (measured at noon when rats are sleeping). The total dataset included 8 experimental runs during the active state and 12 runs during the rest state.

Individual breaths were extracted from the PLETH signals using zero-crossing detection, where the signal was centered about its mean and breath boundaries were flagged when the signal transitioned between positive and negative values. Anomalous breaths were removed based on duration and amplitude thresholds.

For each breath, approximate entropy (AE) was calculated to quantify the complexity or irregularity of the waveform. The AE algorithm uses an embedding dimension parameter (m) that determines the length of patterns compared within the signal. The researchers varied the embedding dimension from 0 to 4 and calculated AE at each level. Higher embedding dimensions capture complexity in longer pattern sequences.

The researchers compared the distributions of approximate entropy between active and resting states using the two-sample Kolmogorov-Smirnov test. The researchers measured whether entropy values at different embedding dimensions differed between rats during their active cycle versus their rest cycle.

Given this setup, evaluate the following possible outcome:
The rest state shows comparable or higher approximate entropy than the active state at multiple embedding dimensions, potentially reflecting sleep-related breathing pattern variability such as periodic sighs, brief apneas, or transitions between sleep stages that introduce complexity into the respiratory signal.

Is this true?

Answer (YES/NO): NO